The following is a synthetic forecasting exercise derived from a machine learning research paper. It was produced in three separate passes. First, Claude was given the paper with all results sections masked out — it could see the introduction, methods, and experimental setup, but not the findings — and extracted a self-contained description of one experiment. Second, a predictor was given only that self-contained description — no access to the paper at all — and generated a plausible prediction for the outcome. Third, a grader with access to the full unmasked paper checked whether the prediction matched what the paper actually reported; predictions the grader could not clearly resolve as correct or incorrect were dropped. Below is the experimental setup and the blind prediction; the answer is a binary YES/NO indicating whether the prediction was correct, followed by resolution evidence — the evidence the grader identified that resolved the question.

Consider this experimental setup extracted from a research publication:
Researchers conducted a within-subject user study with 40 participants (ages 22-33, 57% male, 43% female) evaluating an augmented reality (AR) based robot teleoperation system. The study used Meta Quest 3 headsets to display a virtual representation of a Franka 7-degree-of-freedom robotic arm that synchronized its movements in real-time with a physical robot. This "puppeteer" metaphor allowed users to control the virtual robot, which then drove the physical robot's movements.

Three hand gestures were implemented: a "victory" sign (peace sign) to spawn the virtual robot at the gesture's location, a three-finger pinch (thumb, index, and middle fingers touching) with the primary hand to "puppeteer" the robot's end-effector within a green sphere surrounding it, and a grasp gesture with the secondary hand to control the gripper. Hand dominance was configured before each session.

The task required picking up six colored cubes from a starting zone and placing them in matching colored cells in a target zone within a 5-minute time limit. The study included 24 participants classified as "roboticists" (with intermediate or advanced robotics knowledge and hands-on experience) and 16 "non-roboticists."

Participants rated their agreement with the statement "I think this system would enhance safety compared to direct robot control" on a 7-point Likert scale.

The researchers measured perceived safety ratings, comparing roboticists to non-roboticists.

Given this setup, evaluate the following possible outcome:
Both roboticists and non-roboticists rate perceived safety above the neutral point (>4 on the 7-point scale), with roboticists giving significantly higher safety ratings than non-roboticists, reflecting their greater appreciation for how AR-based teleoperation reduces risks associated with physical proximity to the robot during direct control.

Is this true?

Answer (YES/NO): NO